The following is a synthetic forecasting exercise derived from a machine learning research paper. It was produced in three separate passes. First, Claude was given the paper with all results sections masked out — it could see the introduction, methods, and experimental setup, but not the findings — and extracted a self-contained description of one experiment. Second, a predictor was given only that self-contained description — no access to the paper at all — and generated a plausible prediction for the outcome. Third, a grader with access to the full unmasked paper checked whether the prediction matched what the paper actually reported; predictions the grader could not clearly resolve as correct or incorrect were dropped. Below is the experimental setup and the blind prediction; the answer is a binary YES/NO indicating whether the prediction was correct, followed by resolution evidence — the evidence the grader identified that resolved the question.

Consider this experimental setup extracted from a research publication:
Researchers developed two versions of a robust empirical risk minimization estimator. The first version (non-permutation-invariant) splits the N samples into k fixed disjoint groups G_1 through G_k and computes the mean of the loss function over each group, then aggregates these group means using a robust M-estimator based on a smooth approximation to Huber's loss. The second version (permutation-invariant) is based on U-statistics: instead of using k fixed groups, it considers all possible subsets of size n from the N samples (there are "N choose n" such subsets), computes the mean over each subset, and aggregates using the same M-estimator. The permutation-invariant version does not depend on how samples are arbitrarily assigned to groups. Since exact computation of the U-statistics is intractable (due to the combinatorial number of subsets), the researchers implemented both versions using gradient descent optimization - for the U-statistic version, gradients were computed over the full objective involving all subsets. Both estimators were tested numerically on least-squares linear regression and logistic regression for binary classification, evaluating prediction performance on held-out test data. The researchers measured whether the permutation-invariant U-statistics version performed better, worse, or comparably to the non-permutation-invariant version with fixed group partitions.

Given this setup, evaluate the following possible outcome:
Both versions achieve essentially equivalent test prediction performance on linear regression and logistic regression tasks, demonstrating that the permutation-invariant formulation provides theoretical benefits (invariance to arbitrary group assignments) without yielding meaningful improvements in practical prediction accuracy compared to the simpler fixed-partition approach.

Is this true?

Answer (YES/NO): NO